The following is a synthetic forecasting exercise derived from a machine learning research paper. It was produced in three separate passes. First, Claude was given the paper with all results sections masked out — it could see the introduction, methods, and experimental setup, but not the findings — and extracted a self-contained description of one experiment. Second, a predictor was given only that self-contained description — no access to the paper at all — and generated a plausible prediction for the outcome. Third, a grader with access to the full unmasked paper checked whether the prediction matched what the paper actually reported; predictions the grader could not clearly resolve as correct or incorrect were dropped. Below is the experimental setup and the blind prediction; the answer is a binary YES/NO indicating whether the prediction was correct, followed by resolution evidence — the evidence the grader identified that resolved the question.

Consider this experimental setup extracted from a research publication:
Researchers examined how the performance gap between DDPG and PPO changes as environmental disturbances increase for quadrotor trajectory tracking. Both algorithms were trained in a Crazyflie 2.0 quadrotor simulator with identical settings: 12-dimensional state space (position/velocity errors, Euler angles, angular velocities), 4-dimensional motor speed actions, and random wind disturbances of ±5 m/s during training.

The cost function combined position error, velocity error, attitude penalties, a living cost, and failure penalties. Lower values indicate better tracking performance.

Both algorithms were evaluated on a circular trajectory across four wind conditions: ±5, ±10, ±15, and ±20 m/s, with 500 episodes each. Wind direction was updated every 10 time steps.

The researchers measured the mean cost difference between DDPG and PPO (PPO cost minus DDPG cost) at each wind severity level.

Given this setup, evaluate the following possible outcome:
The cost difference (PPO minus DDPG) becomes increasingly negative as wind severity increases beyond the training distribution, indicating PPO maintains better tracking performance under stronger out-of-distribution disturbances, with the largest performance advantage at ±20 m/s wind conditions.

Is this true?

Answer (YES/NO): NO